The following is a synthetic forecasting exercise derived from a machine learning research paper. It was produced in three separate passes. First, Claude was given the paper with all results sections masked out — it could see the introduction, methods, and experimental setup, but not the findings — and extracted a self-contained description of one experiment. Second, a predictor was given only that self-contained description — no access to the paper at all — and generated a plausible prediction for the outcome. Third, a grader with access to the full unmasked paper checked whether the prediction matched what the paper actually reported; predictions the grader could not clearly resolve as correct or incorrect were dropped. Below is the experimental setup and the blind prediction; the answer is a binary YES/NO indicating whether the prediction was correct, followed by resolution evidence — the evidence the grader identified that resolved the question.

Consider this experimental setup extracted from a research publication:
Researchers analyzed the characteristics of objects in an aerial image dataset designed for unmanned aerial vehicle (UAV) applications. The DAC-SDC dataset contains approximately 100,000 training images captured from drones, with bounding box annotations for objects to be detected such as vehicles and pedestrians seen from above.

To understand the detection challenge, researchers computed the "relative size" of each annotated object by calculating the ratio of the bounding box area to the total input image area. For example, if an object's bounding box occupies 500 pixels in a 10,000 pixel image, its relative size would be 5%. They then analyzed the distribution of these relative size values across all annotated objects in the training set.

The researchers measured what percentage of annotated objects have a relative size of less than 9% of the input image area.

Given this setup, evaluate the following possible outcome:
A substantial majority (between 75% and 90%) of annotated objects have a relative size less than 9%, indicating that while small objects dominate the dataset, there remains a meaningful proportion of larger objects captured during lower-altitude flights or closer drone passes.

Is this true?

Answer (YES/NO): NO